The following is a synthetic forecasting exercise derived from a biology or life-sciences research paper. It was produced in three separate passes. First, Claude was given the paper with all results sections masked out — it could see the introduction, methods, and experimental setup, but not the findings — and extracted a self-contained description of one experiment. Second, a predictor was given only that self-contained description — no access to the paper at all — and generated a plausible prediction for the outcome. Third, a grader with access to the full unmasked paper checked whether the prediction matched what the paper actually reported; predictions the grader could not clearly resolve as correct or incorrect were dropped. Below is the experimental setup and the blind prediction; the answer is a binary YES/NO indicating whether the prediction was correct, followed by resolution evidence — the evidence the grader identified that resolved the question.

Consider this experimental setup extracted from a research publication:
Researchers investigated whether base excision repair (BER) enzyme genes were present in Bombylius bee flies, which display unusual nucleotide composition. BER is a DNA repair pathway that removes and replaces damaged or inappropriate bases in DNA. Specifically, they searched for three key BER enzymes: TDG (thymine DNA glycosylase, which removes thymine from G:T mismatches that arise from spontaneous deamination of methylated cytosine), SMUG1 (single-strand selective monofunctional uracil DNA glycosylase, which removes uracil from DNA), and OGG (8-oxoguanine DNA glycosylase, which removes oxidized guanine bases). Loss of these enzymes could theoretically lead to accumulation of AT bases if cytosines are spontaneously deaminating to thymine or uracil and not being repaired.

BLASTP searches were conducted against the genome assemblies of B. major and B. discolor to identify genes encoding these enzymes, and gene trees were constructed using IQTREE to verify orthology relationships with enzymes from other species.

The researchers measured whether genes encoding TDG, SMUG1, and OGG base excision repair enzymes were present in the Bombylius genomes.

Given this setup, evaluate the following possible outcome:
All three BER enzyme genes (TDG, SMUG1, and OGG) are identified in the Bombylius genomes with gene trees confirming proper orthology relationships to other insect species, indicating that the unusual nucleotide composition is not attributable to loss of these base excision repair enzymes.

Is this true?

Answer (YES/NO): YES